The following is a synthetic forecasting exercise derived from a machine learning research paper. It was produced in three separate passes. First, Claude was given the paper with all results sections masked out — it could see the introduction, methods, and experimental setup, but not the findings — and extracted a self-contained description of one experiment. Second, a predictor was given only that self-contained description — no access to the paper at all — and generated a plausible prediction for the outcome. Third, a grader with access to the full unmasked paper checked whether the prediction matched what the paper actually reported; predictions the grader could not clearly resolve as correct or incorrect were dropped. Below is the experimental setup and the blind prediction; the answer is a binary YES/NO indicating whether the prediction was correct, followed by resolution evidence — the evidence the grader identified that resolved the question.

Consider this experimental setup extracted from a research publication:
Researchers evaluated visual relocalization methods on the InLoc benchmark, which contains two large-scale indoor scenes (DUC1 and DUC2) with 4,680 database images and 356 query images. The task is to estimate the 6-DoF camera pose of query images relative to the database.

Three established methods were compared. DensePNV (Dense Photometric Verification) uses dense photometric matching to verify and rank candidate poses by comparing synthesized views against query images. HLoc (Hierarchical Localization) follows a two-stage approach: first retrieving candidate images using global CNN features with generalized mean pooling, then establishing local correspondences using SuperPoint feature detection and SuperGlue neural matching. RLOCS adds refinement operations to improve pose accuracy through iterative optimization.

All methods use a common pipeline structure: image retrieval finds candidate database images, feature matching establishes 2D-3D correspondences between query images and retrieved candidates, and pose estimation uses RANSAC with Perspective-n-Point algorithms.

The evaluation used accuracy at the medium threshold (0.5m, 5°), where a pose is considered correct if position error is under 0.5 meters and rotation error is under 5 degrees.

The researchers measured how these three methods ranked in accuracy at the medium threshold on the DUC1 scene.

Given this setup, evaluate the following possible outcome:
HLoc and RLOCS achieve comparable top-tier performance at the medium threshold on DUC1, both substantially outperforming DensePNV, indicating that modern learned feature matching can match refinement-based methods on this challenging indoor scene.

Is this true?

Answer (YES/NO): NO